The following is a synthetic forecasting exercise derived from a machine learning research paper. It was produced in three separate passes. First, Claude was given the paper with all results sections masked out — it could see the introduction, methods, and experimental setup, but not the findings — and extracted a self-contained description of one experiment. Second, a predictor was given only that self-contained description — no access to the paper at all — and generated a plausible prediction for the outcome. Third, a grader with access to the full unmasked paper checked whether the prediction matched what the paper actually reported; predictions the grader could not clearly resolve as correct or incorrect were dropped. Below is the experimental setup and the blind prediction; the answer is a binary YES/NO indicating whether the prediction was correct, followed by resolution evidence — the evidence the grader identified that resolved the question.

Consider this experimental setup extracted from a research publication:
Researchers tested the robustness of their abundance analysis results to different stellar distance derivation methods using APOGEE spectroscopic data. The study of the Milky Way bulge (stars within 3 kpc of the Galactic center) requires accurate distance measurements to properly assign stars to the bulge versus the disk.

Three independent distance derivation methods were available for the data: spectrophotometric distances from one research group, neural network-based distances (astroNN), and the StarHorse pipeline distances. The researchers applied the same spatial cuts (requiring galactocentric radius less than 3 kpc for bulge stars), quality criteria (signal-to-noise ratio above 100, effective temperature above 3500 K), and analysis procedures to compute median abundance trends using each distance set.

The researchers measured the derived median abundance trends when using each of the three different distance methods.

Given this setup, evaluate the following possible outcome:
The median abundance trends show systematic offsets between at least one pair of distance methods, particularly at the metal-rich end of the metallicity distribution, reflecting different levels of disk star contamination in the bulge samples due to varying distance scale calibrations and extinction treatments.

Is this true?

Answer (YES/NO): NO